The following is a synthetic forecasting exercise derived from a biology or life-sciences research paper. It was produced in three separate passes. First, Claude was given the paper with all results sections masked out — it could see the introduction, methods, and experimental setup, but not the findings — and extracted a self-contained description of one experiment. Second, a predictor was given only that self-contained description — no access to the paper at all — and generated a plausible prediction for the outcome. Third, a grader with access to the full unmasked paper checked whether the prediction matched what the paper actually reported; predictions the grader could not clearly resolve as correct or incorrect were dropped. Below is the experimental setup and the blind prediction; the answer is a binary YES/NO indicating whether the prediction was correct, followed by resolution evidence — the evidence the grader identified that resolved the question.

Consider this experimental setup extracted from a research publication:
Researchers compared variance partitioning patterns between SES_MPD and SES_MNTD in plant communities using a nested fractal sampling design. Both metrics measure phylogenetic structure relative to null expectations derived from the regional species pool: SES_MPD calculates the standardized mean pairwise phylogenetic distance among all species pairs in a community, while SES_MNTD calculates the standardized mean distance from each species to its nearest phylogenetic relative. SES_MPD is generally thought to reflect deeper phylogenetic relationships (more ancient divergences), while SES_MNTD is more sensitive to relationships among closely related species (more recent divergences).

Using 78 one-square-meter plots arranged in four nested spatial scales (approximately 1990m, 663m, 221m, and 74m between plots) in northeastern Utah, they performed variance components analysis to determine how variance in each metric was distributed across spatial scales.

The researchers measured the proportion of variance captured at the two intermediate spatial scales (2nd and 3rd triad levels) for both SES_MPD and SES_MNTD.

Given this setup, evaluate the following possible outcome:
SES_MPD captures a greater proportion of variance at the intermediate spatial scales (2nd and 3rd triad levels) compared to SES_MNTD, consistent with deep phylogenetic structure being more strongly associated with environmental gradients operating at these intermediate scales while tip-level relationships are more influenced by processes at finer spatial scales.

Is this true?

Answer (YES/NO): NO